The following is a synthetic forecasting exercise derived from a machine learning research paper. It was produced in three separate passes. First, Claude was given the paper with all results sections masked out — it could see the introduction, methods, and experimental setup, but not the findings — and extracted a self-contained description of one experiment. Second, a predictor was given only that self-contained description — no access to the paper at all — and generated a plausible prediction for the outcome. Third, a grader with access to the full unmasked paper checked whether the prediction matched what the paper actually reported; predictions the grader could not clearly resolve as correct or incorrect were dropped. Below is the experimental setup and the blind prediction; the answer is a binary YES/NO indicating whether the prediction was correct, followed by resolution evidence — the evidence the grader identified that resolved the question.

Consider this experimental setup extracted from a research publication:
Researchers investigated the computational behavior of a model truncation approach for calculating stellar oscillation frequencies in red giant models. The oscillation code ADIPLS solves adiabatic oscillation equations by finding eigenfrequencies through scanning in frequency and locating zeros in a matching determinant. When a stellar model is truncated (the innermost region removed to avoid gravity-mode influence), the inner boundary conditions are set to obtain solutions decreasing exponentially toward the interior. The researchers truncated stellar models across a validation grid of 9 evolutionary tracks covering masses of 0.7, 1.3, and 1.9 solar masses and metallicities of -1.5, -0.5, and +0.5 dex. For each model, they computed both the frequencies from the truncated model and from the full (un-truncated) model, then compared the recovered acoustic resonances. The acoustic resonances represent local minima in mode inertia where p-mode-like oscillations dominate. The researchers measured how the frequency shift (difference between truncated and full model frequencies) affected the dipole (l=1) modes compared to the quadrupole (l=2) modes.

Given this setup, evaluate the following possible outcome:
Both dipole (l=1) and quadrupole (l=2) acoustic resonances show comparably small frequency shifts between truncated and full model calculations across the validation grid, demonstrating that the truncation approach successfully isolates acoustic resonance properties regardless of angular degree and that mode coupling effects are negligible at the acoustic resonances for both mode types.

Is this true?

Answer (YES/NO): NO